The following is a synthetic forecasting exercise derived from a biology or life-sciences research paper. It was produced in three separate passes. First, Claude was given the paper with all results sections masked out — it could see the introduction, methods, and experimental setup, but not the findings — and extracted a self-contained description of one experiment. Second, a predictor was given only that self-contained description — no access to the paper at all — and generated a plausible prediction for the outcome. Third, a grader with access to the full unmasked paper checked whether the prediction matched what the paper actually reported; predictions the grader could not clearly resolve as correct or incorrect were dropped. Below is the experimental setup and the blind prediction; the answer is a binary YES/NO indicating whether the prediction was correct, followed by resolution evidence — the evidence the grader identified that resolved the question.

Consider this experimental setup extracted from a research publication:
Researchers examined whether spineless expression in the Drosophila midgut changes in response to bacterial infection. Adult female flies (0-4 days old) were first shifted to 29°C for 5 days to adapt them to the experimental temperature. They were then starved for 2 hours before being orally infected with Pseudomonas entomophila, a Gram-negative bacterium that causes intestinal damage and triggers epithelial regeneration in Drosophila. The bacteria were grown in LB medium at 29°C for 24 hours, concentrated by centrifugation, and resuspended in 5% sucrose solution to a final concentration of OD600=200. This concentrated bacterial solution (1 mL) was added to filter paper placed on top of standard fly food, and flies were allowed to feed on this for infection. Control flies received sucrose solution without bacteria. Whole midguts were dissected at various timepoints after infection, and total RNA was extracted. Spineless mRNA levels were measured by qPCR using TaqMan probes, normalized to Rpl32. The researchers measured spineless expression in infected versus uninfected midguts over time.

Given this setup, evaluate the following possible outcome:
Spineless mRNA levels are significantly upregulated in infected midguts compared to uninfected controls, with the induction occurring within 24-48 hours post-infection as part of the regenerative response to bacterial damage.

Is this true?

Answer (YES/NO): YES